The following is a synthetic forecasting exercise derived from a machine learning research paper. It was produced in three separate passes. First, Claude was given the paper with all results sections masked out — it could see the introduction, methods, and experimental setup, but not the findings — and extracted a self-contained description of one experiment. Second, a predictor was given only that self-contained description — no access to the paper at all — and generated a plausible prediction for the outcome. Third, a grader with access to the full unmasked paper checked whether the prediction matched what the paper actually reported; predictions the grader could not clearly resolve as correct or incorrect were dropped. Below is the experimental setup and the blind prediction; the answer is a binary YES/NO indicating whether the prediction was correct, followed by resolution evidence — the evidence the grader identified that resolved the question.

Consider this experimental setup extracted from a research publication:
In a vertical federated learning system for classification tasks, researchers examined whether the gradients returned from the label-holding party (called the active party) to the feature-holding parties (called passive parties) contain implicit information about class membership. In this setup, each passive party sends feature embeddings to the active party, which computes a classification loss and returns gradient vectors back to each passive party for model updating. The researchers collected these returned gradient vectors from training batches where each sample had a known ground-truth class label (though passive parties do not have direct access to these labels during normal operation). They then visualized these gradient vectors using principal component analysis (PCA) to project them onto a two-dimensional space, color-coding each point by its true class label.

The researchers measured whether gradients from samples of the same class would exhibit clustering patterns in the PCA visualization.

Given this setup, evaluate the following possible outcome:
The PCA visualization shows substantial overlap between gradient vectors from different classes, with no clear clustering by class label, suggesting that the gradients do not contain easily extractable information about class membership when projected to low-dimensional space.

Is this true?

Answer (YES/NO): NO